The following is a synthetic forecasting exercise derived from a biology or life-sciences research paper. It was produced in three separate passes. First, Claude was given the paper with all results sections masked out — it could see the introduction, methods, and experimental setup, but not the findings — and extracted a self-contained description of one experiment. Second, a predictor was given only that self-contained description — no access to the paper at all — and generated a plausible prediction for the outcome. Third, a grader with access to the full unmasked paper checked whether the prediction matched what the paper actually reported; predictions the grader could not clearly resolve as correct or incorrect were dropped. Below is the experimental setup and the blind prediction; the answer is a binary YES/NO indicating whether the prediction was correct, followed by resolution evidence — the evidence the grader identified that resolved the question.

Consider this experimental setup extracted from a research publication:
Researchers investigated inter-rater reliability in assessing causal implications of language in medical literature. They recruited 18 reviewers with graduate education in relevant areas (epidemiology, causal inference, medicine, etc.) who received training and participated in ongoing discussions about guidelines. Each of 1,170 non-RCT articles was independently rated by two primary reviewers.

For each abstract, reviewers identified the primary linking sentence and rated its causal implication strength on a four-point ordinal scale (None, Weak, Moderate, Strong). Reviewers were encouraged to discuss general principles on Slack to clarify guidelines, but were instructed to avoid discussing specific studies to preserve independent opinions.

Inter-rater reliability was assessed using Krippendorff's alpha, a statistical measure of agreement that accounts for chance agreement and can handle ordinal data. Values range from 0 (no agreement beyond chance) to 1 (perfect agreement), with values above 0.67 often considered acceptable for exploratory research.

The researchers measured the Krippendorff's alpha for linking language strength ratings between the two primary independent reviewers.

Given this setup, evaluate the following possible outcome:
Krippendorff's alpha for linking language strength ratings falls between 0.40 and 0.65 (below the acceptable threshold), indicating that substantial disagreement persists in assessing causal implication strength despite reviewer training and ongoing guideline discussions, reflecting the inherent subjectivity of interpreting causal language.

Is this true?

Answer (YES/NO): NO